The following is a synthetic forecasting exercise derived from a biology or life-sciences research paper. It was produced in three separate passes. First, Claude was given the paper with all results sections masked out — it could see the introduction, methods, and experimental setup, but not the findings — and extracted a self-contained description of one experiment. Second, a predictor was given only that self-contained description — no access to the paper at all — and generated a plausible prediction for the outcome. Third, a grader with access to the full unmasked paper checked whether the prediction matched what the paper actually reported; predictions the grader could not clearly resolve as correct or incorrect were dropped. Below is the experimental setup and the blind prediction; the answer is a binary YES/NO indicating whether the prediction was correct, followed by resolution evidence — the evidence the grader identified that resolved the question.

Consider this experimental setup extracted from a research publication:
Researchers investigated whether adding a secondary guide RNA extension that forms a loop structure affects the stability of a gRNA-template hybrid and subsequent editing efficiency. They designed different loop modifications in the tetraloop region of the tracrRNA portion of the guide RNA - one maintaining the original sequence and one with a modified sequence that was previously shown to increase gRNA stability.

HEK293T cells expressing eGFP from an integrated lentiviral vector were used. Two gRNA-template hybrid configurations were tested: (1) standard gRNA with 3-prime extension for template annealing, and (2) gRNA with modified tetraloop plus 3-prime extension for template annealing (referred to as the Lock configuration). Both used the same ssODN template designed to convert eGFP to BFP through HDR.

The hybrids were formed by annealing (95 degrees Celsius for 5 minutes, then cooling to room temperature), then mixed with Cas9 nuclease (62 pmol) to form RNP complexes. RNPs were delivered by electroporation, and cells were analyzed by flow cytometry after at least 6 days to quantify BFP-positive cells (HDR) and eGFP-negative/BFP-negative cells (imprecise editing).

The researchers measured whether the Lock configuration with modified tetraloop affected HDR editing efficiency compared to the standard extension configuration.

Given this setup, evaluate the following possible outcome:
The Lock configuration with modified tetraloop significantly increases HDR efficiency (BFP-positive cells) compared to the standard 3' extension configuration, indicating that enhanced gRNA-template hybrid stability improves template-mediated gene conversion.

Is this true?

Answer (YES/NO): NO